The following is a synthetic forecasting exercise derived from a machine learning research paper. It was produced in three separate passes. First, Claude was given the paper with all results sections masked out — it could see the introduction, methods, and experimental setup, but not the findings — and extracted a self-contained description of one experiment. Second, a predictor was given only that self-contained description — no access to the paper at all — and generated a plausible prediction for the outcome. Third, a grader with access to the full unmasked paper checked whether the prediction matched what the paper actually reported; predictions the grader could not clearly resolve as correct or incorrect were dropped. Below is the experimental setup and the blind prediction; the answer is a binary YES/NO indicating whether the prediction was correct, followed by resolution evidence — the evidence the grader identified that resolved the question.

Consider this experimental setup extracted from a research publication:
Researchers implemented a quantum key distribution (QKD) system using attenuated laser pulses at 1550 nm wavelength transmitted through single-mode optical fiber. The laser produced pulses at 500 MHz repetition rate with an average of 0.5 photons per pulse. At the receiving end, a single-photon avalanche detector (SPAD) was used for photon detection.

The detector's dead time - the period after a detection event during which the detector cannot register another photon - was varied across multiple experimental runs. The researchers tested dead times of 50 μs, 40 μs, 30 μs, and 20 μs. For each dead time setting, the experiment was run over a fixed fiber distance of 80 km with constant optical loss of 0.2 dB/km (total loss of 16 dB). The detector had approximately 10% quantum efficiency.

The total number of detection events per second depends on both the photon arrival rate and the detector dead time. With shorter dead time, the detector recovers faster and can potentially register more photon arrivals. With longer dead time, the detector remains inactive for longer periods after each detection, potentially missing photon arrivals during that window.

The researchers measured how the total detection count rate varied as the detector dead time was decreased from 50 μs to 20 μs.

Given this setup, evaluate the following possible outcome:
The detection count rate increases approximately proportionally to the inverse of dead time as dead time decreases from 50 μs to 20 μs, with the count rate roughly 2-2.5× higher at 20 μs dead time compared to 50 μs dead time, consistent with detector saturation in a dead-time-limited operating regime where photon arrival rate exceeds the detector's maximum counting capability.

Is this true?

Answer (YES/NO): NO